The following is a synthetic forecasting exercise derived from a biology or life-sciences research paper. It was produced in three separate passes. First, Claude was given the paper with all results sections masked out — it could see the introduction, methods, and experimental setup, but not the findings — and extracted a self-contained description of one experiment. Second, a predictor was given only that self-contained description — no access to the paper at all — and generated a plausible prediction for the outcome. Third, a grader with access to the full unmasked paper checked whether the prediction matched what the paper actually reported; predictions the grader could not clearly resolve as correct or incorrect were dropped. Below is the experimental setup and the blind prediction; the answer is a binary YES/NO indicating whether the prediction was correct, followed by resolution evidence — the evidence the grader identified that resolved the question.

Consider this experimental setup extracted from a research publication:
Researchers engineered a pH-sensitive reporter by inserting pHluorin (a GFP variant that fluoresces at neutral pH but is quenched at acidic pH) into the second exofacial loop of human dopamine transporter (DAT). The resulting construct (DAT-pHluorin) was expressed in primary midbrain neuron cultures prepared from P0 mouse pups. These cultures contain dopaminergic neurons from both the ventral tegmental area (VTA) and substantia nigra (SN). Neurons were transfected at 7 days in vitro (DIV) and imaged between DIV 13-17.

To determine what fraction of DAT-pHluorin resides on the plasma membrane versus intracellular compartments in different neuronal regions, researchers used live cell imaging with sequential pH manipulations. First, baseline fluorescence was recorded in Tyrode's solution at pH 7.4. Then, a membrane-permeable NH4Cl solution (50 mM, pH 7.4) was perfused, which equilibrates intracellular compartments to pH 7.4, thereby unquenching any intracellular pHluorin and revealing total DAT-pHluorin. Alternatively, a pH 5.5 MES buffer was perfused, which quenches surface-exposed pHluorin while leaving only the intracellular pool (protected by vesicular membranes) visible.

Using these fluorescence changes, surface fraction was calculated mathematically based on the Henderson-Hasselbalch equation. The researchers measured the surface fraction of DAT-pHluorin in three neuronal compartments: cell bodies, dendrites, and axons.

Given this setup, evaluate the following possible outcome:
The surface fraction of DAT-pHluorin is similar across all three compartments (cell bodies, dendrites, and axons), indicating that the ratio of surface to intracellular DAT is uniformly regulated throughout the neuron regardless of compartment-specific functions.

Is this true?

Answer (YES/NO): NO